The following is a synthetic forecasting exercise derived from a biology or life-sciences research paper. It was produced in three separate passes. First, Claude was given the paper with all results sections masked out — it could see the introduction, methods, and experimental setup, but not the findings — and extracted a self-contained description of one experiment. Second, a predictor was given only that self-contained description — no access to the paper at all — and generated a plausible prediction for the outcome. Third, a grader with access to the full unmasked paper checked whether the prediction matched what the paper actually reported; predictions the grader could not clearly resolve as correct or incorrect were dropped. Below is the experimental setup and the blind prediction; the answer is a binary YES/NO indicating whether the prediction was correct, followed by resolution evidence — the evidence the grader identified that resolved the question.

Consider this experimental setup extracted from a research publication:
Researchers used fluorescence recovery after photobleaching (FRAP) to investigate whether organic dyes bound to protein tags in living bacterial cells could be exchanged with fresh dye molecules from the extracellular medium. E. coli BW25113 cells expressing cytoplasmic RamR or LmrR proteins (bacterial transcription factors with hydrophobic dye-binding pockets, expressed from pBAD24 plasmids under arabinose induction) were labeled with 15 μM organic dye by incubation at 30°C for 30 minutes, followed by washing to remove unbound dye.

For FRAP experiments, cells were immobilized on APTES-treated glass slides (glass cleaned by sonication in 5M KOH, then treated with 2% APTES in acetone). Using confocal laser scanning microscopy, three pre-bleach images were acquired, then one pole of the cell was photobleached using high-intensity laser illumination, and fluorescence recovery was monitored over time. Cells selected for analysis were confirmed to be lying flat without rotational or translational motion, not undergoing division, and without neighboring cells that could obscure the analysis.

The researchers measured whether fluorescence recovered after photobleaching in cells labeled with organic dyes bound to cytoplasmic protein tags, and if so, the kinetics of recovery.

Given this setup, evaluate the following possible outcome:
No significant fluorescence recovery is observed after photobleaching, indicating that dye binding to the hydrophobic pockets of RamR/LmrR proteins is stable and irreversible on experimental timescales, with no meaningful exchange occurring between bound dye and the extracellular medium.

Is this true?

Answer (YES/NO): NO